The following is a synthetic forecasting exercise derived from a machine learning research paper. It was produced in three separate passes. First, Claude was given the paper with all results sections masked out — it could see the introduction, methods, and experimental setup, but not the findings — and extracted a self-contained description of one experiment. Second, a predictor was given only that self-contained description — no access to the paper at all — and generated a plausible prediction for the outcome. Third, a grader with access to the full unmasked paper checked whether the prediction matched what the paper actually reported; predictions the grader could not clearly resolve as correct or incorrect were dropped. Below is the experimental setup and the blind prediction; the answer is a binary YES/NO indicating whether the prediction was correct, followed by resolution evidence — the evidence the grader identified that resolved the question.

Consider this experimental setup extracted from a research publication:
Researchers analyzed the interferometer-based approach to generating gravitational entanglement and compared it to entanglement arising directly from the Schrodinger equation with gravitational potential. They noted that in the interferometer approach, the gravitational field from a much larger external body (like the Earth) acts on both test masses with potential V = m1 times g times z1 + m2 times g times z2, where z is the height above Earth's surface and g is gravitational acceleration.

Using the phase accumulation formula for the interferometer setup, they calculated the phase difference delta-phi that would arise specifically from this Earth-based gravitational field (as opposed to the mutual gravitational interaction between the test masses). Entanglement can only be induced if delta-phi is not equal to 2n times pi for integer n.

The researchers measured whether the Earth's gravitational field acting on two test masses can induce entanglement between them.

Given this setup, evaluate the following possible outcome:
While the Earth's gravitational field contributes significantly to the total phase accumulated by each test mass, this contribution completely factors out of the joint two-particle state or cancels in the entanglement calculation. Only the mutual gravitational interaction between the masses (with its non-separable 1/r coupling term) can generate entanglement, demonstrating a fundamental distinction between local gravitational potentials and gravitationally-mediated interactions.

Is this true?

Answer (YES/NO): YES